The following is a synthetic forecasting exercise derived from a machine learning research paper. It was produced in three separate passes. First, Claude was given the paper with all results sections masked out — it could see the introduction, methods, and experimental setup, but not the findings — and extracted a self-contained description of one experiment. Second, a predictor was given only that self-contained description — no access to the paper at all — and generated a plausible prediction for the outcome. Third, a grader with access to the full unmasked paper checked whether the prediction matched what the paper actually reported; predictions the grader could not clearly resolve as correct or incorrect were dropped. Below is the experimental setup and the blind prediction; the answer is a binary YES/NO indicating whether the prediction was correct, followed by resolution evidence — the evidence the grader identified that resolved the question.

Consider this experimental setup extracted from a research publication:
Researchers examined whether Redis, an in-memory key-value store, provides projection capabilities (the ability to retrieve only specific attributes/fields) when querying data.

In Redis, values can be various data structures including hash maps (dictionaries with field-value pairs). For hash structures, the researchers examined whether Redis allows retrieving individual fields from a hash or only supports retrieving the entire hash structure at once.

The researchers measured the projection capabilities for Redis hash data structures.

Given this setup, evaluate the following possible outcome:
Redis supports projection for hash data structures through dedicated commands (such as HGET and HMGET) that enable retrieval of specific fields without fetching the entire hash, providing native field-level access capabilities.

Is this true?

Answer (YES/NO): YES